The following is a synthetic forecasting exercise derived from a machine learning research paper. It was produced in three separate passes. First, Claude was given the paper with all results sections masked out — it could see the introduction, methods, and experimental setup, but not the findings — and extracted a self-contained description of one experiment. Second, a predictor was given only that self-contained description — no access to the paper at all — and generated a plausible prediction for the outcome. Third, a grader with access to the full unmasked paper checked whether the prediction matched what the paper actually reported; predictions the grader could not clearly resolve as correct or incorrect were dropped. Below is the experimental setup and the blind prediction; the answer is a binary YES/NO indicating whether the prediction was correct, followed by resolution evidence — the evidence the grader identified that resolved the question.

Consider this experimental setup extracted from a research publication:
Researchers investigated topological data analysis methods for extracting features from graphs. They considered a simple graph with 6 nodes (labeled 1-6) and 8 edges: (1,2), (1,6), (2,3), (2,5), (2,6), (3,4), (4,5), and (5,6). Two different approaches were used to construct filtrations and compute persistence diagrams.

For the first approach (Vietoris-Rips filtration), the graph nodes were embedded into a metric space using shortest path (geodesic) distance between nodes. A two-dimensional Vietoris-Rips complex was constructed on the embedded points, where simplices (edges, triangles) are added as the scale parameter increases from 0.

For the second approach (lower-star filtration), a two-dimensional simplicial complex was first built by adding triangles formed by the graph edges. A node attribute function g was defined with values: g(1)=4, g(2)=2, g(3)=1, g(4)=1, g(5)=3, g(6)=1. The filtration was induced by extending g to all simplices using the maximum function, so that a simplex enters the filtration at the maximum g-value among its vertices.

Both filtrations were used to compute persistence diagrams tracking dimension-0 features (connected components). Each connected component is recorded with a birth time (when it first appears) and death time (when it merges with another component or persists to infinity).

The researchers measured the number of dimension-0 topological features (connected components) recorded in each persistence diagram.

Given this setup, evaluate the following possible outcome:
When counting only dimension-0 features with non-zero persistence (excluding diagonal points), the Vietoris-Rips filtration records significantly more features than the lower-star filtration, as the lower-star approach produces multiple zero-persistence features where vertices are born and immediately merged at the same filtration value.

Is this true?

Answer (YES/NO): NO